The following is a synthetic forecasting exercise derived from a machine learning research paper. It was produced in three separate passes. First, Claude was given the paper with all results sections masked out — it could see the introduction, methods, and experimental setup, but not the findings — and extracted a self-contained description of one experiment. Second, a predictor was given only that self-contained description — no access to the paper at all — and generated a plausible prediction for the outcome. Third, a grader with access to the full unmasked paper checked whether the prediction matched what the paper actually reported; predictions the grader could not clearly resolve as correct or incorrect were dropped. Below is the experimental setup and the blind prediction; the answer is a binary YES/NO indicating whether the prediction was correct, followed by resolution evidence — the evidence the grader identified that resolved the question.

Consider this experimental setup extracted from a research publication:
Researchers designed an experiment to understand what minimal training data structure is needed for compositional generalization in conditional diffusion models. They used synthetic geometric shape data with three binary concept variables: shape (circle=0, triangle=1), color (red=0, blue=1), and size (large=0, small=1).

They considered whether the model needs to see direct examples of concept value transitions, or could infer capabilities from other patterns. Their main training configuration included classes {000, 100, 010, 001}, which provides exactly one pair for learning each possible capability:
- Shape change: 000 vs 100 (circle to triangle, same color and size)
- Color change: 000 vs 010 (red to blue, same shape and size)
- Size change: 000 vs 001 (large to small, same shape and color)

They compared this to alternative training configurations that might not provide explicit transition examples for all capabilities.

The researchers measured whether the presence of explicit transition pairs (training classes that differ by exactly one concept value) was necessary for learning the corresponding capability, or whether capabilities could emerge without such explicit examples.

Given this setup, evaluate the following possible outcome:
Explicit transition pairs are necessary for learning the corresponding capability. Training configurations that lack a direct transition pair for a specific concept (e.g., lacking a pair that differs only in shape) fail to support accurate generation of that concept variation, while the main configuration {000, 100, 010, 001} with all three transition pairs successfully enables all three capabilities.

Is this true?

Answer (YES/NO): YES